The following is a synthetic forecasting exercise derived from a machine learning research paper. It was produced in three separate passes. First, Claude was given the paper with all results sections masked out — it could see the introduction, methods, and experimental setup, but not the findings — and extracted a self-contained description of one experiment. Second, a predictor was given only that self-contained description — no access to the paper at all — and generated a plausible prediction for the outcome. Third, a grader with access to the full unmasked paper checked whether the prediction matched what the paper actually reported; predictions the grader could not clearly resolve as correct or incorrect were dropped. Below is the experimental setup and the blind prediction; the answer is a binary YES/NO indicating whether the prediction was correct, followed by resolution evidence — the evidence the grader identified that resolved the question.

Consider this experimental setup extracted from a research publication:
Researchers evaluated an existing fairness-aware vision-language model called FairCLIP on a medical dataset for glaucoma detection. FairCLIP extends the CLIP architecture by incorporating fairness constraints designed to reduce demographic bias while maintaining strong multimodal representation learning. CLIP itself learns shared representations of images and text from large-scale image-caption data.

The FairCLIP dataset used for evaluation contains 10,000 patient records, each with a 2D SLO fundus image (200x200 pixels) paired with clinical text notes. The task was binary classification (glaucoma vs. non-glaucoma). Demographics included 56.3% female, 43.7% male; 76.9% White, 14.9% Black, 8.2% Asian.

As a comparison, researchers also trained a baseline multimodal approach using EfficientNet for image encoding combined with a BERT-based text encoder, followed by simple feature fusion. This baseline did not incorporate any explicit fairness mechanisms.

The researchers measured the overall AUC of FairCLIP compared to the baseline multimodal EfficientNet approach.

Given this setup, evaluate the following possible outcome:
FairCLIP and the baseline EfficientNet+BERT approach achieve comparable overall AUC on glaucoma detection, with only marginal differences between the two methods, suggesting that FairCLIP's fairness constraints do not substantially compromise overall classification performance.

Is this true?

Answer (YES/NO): NO